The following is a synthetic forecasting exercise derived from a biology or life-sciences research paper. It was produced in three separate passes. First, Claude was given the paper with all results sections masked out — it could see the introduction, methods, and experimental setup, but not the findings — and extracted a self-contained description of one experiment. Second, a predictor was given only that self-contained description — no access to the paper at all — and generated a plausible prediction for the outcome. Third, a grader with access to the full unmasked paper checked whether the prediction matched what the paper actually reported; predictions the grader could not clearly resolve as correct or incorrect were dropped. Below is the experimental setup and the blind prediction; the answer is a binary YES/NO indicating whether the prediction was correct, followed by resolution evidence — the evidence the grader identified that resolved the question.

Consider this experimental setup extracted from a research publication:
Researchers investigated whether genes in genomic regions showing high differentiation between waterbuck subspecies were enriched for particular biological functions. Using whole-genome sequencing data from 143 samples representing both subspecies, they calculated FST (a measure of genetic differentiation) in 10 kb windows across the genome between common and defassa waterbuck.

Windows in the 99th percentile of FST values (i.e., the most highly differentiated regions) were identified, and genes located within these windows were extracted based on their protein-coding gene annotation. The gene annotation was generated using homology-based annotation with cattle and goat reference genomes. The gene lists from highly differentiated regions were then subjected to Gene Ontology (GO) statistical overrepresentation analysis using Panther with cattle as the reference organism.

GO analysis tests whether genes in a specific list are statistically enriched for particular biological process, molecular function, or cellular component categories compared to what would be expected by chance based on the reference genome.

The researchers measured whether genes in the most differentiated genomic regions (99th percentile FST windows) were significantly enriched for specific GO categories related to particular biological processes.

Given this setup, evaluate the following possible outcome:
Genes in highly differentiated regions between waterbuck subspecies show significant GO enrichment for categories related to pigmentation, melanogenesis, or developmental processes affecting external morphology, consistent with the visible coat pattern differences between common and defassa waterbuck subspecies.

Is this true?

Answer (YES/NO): NO